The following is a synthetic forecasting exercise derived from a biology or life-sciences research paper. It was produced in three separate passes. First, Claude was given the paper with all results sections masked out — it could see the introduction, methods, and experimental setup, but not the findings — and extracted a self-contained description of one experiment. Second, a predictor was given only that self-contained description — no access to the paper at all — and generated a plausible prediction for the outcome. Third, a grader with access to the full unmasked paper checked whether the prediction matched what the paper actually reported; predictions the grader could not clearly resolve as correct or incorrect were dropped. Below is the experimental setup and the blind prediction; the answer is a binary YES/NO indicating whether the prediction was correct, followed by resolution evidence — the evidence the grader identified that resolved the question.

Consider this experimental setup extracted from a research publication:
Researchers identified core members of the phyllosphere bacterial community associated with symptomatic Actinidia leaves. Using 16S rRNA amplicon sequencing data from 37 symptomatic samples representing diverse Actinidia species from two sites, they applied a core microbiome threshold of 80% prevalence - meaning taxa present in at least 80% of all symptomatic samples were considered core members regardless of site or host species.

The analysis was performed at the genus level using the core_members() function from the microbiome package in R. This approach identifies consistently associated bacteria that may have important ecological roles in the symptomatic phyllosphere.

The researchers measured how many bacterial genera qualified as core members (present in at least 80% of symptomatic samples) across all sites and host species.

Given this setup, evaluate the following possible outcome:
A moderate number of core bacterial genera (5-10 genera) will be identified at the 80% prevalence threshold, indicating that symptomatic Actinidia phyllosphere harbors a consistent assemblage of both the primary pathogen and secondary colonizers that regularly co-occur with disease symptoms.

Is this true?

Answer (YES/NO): NO